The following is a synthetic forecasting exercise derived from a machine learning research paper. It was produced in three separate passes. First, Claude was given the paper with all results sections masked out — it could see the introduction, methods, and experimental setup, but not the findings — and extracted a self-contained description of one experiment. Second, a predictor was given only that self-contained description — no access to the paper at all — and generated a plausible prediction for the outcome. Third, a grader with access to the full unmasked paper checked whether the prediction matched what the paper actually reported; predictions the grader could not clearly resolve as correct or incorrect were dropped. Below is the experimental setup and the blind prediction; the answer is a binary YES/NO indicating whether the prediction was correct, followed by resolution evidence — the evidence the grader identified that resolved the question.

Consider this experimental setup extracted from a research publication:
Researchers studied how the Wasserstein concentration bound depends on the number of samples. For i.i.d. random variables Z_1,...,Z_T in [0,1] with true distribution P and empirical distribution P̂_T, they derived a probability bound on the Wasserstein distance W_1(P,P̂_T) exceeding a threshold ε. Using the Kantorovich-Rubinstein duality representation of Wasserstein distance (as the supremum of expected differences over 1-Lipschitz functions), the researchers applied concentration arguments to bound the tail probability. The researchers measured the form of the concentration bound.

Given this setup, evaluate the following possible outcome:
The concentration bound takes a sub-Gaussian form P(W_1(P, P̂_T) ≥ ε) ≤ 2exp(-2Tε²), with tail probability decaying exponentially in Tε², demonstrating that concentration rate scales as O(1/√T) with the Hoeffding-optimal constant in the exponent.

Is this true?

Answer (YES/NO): YES